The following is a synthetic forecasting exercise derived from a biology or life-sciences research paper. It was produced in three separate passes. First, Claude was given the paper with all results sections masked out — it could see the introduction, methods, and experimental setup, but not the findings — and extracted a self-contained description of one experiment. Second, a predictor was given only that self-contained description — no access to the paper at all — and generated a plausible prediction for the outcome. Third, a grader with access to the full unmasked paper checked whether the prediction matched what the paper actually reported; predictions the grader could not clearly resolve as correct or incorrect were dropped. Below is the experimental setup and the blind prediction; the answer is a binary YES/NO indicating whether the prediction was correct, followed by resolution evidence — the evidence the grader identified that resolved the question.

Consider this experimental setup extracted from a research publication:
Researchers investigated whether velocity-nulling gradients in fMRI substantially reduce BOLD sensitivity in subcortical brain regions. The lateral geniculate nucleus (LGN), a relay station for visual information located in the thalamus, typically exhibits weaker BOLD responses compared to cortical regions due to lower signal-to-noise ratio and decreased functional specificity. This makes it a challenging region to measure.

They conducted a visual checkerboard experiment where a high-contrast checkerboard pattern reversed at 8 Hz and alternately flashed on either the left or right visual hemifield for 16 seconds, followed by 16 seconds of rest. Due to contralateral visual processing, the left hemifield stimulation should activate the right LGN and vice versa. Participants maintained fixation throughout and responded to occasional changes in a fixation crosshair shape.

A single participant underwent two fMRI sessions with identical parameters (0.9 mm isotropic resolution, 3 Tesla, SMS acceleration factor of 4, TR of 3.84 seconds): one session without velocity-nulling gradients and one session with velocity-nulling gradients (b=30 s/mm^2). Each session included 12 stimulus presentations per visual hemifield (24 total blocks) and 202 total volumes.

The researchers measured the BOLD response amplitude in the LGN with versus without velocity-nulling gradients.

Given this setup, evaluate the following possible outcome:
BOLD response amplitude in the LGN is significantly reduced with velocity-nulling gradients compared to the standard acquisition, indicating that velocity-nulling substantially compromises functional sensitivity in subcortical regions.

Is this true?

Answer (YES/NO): NO